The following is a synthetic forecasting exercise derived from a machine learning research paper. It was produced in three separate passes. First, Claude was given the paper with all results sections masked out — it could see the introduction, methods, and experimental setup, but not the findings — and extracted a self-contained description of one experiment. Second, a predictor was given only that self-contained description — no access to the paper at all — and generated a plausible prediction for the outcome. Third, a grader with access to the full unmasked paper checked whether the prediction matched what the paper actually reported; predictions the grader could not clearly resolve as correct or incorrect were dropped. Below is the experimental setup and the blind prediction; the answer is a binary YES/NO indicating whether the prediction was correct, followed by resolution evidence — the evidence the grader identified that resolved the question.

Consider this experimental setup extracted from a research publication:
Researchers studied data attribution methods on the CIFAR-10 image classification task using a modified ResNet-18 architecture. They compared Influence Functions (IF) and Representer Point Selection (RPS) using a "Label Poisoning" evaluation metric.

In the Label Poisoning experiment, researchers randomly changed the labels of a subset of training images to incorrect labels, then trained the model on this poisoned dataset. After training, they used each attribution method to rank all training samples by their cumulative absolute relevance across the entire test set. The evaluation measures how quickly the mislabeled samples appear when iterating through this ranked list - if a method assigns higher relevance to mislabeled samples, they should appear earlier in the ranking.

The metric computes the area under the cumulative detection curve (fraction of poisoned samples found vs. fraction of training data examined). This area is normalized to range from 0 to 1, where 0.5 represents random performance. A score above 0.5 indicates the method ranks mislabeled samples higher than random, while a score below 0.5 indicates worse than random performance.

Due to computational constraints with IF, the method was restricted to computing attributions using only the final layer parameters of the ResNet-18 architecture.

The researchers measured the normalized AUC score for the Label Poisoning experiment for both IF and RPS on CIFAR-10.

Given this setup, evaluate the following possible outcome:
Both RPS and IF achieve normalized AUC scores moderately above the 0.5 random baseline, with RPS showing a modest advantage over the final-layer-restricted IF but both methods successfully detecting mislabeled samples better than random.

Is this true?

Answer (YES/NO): NO